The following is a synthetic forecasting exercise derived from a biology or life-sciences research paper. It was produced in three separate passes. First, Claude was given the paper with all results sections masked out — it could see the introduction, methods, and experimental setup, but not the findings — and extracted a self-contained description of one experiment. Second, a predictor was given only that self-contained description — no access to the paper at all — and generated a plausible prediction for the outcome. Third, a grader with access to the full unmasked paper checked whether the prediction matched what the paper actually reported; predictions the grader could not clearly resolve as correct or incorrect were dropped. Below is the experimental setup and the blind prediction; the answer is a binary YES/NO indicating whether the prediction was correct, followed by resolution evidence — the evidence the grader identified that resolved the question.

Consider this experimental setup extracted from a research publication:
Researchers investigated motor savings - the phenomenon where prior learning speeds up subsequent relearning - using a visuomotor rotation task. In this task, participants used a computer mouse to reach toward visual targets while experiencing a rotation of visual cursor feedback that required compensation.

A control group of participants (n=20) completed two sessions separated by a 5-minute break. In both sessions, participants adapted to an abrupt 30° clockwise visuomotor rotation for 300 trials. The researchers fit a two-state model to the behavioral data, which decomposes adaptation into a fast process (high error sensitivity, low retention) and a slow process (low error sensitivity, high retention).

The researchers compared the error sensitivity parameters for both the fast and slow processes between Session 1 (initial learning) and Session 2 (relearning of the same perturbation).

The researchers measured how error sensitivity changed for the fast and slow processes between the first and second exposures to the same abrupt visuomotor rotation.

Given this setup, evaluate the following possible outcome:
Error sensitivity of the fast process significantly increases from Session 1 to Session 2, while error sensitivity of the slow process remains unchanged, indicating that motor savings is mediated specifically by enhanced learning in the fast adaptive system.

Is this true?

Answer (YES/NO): NO